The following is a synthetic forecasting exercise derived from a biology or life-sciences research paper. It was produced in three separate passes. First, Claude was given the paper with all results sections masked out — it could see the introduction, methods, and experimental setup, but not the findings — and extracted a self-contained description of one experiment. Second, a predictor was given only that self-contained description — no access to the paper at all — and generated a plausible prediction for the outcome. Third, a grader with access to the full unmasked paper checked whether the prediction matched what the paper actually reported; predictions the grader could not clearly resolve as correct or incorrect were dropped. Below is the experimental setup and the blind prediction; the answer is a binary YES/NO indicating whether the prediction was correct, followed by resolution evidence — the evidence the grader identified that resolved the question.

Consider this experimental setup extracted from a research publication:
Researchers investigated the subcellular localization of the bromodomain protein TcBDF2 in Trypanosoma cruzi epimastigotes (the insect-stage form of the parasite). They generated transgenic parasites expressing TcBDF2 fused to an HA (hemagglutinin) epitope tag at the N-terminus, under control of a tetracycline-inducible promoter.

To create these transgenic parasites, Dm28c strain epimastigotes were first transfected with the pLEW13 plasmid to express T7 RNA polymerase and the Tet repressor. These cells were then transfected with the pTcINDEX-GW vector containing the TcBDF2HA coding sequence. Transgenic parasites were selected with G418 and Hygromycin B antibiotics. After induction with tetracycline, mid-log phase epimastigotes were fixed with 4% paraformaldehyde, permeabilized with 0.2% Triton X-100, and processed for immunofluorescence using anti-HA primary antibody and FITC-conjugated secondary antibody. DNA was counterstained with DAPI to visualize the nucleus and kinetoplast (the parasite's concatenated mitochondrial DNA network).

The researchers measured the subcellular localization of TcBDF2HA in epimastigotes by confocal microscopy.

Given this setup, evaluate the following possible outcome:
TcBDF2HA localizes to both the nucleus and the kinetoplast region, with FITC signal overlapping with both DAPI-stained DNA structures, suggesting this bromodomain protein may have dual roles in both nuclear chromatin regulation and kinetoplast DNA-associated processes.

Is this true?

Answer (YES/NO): NO